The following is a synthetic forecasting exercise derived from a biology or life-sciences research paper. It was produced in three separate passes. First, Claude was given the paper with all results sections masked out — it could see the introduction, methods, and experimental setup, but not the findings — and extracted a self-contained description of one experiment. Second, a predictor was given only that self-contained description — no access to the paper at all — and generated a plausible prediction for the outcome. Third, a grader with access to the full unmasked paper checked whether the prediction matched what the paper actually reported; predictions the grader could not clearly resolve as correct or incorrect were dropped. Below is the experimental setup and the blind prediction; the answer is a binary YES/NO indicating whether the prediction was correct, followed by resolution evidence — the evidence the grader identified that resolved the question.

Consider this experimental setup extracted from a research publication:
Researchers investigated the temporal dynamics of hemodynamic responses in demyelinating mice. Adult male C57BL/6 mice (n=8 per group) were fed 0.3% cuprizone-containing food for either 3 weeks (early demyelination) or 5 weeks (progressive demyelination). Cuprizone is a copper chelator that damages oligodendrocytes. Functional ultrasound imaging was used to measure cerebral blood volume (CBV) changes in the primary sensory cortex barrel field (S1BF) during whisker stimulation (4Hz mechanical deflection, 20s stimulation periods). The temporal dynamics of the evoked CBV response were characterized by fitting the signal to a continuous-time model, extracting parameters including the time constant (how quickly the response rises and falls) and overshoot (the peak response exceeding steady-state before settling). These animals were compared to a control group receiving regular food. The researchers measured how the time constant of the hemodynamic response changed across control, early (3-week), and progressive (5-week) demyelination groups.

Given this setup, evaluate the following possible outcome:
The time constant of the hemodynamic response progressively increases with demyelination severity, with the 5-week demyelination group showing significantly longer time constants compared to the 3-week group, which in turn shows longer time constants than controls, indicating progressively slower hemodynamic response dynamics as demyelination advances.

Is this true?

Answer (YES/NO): NO